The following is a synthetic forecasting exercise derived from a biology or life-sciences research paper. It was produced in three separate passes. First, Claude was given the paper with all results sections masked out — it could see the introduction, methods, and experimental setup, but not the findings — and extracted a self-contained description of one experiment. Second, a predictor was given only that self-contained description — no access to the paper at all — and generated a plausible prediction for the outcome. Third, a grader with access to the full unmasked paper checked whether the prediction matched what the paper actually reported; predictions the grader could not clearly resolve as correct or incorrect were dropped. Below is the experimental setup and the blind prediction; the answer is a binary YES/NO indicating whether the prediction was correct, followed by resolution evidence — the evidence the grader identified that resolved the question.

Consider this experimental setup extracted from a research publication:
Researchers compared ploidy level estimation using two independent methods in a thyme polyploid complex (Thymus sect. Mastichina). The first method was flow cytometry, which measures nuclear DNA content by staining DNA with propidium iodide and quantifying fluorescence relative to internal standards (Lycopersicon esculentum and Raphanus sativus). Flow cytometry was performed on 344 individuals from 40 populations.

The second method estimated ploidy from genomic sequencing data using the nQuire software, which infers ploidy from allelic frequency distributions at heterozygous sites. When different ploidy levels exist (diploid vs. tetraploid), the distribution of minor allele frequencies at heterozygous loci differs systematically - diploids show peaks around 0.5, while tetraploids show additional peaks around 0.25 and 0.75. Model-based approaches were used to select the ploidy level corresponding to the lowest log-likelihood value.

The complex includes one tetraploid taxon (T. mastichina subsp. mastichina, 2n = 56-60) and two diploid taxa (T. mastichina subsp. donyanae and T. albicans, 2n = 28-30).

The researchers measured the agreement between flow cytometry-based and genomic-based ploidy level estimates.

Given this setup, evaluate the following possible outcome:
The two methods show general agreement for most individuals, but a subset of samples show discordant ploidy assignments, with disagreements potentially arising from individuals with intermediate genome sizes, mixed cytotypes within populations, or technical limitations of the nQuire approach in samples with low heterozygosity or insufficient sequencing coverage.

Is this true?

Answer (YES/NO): NO